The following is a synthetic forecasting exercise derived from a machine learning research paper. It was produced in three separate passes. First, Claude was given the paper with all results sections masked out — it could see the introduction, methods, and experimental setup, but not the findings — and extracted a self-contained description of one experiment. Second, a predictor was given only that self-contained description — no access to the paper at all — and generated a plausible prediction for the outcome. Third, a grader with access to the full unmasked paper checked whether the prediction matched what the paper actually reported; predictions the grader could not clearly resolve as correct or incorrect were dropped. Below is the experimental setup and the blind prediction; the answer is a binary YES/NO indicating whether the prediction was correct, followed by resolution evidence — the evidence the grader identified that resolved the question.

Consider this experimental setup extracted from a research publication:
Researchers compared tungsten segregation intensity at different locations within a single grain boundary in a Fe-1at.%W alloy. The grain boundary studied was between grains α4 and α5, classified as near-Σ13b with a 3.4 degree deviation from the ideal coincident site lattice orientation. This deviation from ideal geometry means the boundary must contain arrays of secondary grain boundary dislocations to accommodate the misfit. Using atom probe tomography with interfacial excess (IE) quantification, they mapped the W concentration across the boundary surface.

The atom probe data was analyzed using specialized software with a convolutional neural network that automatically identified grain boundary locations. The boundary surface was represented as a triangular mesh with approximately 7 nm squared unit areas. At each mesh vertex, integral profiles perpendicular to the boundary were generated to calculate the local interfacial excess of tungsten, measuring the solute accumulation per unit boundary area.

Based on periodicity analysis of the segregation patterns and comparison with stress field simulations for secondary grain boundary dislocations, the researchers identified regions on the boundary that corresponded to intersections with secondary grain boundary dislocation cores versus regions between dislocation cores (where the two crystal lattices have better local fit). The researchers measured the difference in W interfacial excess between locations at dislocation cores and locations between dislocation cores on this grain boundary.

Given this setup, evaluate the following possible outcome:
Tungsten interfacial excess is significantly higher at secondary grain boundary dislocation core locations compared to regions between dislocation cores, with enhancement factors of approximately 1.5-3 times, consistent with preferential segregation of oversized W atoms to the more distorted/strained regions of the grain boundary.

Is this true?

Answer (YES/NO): YES